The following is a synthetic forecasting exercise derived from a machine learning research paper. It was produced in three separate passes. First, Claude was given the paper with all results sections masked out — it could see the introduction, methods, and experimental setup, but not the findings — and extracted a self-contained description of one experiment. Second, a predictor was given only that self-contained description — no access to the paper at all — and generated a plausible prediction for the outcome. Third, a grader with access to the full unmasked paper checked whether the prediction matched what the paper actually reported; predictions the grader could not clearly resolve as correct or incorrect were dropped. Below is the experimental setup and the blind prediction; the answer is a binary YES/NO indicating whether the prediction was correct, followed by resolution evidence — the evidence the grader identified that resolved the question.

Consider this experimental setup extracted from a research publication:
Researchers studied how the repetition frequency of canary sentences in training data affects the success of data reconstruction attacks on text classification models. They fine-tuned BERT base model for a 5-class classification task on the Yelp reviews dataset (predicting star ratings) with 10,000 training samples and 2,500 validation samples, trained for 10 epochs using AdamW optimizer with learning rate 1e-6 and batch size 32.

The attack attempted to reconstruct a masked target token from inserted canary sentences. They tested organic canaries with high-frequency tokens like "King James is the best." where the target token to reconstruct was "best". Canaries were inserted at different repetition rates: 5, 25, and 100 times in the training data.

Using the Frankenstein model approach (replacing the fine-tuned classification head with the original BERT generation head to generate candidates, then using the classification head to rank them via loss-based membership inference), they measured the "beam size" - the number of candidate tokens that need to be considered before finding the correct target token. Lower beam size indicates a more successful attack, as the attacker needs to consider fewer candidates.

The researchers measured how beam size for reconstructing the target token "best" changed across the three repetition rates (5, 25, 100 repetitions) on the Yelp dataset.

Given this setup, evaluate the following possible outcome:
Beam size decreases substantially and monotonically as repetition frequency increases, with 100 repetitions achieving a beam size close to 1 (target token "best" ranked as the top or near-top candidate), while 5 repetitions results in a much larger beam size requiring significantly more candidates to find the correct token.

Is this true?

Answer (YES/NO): NO